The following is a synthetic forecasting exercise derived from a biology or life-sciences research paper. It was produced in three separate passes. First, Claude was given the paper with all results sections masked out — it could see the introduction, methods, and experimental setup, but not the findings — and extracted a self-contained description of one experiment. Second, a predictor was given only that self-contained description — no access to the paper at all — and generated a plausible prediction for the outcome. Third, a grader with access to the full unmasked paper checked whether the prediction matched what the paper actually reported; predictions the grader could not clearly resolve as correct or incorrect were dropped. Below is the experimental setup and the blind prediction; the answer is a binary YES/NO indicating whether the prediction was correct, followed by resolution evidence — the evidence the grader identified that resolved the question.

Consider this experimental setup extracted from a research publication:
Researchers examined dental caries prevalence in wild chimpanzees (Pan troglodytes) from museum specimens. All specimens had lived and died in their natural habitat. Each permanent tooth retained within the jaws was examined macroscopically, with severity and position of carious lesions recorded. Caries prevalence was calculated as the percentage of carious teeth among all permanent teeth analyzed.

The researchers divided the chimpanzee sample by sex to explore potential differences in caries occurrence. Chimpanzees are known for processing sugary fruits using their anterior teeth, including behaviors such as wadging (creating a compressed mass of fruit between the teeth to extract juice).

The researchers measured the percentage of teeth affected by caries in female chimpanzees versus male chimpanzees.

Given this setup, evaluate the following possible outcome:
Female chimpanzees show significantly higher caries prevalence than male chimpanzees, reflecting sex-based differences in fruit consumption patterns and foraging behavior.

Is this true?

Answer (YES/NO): YES